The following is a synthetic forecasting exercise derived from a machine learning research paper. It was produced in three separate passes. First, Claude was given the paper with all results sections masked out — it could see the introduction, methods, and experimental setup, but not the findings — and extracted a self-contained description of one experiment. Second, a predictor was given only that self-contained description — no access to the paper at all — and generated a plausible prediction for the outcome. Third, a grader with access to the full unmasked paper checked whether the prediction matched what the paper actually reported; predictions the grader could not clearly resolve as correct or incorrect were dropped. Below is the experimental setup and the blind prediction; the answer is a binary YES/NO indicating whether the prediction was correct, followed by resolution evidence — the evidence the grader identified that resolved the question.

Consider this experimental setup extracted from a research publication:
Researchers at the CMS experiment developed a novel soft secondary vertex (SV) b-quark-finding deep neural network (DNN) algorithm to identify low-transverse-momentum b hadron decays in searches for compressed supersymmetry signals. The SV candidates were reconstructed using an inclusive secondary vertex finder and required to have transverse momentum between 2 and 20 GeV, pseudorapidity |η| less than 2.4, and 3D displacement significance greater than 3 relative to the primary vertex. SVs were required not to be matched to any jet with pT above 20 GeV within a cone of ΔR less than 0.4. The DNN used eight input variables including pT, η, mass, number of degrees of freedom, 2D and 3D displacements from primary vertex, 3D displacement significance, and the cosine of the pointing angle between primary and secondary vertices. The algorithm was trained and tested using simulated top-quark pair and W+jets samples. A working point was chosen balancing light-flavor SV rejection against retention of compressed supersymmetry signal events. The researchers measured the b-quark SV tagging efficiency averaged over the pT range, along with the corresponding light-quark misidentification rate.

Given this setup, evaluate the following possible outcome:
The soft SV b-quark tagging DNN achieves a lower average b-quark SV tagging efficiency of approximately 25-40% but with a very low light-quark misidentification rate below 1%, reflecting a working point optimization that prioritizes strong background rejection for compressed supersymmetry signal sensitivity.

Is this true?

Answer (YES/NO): NO